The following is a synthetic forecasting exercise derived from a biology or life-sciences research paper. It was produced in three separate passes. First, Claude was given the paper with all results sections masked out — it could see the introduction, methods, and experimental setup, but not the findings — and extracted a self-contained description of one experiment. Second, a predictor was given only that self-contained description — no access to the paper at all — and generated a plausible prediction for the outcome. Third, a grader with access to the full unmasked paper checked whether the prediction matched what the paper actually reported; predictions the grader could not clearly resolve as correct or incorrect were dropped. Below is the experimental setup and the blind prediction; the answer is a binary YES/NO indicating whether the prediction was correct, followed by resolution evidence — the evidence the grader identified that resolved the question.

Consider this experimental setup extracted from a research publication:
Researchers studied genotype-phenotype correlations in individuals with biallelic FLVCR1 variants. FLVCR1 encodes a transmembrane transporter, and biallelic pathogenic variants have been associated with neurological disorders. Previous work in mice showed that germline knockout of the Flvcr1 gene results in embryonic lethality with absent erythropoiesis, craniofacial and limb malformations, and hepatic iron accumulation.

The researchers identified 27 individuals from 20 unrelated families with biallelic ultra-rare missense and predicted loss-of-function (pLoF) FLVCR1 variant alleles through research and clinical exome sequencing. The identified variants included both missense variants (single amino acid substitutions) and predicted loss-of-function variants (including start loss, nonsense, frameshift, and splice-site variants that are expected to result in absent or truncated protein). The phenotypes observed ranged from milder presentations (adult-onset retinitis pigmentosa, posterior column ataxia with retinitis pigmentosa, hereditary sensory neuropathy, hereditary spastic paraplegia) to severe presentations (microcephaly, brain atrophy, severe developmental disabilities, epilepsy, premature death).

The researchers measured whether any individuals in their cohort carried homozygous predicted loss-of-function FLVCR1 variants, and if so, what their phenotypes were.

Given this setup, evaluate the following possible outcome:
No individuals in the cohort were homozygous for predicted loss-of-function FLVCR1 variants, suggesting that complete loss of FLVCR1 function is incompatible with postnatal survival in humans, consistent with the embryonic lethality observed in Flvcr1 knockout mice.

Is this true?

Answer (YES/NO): NO